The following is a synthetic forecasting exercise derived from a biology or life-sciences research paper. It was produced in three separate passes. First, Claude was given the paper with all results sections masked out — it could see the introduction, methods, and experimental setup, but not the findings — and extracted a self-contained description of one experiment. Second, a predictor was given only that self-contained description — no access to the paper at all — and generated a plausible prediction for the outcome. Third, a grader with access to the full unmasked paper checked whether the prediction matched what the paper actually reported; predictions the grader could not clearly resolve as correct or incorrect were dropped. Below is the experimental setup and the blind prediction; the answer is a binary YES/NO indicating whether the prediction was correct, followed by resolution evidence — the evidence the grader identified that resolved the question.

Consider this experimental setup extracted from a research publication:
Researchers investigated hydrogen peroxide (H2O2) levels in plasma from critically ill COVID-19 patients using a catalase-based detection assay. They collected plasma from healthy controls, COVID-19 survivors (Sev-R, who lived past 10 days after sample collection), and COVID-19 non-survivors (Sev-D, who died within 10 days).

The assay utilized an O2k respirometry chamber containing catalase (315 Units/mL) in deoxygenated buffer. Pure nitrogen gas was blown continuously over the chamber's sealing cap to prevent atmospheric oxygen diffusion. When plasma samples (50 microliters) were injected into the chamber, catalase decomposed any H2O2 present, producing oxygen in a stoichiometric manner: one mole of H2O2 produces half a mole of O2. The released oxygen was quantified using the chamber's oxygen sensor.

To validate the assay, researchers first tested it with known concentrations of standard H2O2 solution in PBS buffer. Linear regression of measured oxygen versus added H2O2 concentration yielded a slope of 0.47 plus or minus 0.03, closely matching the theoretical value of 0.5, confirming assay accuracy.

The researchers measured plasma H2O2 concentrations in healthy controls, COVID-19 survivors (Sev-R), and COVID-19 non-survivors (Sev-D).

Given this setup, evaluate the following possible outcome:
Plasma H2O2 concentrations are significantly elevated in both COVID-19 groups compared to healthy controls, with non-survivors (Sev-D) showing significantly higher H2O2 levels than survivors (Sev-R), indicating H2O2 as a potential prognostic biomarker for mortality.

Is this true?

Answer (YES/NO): YES